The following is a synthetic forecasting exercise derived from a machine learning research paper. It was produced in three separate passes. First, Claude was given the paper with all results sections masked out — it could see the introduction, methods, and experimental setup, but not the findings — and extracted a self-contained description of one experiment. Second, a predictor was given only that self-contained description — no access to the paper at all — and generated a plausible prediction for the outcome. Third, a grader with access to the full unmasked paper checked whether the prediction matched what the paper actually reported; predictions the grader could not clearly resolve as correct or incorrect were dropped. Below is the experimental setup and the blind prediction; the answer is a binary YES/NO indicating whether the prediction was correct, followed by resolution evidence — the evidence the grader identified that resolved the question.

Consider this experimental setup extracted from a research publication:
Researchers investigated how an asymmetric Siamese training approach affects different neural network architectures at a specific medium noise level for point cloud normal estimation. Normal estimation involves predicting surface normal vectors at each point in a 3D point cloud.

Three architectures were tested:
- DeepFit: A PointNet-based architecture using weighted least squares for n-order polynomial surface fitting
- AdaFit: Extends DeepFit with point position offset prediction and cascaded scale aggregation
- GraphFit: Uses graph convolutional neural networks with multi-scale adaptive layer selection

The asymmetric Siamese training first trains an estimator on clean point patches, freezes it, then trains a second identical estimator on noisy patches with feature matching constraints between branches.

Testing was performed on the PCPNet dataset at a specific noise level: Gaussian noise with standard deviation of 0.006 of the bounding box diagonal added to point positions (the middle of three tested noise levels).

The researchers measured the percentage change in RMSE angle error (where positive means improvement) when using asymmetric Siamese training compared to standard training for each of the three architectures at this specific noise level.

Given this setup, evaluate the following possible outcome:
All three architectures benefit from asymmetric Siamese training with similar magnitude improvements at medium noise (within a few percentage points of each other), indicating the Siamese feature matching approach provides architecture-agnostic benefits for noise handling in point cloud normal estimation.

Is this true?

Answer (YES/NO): NO